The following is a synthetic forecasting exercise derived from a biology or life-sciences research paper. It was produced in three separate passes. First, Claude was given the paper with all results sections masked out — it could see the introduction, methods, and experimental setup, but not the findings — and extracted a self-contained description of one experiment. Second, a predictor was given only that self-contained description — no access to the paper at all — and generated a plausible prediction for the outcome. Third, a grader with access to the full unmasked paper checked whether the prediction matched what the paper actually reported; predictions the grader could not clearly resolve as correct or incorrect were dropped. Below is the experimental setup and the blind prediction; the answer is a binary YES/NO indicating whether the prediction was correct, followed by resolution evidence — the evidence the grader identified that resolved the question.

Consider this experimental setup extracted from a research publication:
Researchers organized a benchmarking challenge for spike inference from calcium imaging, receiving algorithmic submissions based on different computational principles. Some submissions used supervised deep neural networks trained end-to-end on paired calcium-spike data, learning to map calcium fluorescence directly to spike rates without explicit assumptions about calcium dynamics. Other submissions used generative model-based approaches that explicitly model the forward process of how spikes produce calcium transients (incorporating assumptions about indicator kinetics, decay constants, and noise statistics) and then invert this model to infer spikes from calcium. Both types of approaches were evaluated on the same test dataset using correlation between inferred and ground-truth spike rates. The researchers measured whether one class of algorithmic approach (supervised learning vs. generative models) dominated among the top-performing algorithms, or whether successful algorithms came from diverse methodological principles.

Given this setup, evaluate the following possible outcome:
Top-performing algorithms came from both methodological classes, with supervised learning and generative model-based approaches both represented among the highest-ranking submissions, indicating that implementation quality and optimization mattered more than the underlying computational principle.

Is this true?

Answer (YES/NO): YES